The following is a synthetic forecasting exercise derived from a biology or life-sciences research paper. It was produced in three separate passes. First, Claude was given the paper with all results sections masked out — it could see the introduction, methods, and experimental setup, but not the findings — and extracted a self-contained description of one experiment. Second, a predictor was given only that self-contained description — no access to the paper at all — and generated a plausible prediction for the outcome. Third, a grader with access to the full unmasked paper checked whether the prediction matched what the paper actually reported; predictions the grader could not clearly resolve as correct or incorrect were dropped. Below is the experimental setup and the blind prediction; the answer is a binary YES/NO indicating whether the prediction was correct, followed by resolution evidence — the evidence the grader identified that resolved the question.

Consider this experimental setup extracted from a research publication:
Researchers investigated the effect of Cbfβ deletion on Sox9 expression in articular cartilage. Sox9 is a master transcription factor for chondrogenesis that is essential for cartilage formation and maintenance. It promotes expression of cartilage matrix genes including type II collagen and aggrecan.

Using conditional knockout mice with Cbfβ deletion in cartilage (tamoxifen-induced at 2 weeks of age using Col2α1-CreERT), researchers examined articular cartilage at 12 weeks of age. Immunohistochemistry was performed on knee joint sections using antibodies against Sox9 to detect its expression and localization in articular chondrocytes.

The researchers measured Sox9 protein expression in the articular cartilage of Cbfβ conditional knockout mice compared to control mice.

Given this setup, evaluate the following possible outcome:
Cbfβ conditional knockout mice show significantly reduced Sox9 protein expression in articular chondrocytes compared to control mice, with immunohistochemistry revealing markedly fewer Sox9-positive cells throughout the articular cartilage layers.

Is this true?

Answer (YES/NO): YES